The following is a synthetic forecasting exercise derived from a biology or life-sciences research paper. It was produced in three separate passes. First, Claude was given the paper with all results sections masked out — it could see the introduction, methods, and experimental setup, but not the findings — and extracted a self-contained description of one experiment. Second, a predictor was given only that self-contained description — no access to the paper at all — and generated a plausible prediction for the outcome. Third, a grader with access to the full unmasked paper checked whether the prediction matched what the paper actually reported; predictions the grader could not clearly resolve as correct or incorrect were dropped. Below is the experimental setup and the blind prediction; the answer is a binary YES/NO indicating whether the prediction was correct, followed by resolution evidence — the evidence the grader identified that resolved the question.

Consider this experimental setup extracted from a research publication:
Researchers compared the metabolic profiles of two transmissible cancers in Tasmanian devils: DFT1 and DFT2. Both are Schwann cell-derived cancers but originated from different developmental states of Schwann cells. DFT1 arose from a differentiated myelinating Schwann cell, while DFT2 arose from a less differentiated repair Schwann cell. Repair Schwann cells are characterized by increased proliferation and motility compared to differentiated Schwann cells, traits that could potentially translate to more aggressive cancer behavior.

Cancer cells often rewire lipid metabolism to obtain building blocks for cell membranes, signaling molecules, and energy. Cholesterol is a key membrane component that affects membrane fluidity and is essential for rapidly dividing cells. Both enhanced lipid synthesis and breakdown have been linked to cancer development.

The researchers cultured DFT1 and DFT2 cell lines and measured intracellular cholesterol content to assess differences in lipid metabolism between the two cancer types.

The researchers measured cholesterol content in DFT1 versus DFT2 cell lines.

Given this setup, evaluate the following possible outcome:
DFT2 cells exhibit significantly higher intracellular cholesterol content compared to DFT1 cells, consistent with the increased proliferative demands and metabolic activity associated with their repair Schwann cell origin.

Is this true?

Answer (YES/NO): YES